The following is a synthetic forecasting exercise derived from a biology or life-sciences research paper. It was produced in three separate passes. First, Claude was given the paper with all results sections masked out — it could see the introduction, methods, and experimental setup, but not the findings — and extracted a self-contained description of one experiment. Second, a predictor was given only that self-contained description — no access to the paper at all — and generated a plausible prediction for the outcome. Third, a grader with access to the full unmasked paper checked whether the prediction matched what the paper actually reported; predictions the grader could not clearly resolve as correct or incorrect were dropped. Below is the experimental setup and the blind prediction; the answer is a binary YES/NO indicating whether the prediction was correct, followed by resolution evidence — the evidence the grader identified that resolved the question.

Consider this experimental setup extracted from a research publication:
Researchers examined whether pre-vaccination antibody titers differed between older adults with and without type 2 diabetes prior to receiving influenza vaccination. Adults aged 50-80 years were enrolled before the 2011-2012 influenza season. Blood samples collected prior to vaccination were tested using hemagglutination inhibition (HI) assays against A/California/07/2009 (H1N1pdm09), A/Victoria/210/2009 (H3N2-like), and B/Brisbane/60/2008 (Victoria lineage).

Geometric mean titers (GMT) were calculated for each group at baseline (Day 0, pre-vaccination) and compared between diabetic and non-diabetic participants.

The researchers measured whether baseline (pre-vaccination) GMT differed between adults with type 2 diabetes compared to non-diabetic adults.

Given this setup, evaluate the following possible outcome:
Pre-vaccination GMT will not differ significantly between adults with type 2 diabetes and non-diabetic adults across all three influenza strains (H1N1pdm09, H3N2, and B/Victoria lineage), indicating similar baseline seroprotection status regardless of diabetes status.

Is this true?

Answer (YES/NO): YES